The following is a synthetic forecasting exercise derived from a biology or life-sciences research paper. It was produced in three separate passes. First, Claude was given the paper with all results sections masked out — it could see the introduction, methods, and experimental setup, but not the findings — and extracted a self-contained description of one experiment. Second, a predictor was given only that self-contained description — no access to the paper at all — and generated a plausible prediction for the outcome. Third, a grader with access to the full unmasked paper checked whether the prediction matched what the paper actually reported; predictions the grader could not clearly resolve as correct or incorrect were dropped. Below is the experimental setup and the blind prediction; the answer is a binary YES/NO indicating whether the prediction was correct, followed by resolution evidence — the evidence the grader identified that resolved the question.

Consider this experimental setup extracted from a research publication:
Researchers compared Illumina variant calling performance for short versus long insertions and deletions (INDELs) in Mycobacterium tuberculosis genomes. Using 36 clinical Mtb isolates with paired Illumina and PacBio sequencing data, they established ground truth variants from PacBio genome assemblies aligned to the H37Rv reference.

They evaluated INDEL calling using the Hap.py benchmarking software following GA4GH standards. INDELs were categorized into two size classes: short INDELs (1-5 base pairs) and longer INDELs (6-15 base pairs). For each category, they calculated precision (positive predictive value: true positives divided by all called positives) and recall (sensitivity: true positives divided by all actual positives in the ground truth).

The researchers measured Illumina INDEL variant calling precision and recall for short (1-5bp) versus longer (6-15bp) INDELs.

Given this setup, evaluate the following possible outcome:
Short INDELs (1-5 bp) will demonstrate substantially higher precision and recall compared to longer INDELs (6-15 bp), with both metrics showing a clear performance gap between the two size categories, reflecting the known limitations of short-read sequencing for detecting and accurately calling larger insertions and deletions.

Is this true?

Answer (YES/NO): NO